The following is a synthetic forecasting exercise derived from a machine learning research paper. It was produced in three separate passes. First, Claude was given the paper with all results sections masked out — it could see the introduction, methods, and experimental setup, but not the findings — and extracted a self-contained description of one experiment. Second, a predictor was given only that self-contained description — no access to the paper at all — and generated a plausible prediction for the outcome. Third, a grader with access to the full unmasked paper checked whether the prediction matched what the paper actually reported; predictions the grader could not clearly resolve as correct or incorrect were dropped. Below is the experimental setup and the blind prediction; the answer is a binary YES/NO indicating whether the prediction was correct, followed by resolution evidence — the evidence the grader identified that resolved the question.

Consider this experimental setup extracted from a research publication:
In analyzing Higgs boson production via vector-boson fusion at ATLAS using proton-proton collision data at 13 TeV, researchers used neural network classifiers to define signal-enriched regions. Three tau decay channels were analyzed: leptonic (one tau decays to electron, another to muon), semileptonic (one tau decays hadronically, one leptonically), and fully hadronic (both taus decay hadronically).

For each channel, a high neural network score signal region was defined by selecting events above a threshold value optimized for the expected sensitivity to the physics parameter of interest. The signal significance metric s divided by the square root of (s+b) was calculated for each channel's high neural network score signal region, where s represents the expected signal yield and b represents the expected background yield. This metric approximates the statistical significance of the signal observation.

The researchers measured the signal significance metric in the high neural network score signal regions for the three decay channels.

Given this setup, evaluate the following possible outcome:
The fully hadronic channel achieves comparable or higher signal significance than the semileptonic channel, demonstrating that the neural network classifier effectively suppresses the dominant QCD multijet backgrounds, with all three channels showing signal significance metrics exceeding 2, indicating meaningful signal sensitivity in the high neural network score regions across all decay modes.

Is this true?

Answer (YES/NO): YES